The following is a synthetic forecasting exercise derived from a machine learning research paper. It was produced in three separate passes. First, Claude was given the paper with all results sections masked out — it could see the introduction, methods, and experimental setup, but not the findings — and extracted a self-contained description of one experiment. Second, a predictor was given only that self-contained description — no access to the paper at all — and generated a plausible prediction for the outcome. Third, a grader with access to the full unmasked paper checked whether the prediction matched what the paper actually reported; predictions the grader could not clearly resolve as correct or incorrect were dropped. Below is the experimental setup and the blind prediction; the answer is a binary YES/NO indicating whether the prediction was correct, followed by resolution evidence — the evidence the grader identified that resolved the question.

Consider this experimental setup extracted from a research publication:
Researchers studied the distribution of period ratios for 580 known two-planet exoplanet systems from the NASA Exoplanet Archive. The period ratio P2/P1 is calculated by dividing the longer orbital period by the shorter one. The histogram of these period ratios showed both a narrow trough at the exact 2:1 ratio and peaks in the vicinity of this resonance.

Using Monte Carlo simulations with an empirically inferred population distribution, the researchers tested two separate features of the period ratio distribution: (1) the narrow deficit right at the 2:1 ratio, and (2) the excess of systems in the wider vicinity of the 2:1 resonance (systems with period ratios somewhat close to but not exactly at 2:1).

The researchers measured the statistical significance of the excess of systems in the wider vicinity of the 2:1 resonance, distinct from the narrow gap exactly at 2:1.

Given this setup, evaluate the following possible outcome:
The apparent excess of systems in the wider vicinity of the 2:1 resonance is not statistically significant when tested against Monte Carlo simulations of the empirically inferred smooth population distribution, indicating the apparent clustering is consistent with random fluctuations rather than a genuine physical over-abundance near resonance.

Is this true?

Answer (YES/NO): NO